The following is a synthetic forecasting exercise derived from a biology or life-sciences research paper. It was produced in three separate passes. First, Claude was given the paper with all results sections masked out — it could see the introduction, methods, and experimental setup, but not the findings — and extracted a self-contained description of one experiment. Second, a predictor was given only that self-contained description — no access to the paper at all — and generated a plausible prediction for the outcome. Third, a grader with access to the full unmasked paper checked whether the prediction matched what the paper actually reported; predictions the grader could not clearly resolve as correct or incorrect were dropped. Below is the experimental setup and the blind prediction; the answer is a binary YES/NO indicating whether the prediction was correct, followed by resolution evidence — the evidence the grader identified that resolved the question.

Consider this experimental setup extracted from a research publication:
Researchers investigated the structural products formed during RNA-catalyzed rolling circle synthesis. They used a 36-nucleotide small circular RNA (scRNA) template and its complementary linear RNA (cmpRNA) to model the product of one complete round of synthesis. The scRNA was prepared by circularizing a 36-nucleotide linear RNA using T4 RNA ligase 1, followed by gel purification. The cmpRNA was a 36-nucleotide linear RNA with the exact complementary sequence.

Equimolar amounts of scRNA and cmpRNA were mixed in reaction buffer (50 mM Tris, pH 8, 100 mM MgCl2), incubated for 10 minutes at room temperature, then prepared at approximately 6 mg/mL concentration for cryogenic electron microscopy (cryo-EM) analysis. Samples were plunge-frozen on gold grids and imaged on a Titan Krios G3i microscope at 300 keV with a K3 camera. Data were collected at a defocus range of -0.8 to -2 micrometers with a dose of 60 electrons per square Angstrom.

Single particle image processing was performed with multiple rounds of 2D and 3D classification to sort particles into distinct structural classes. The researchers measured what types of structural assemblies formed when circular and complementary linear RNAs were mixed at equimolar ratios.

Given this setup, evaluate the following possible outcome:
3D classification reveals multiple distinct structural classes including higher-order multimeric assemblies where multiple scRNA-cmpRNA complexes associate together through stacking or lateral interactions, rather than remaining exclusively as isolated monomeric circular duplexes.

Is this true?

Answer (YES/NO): YES